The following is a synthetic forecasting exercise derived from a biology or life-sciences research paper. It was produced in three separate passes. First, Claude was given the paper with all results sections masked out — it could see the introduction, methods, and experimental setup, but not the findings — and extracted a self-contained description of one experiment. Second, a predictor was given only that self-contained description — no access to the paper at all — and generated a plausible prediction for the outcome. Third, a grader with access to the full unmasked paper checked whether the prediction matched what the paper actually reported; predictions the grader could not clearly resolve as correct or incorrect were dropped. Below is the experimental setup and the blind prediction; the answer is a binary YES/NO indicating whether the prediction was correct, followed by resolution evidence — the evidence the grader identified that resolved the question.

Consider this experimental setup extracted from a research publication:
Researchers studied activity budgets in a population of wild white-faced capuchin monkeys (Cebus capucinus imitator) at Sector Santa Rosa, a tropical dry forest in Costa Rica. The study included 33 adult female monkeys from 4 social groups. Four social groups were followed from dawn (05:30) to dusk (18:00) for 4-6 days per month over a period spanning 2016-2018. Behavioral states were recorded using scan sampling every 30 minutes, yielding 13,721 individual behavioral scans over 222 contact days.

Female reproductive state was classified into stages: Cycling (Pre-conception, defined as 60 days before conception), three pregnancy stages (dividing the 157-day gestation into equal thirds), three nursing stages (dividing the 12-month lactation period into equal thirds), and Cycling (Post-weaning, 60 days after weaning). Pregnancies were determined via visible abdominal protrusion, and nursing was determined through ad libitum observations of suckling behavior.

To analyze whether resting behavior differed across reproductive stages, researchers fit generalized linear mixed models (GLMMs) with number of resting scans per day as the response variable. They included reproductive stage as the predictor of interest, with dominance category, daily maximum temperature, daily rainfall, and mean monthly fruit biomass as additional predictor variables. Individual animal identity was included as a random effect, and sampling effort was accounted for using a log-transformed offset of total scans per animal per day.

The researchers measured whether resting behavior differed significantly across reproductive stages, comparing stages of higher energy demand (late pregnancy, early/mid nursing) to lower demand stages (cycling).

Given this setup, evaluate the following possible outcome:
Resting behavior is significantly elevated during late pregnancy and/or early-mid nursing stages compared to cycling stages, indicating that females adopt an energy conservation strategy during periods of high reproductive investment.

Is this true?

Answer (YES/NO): NO